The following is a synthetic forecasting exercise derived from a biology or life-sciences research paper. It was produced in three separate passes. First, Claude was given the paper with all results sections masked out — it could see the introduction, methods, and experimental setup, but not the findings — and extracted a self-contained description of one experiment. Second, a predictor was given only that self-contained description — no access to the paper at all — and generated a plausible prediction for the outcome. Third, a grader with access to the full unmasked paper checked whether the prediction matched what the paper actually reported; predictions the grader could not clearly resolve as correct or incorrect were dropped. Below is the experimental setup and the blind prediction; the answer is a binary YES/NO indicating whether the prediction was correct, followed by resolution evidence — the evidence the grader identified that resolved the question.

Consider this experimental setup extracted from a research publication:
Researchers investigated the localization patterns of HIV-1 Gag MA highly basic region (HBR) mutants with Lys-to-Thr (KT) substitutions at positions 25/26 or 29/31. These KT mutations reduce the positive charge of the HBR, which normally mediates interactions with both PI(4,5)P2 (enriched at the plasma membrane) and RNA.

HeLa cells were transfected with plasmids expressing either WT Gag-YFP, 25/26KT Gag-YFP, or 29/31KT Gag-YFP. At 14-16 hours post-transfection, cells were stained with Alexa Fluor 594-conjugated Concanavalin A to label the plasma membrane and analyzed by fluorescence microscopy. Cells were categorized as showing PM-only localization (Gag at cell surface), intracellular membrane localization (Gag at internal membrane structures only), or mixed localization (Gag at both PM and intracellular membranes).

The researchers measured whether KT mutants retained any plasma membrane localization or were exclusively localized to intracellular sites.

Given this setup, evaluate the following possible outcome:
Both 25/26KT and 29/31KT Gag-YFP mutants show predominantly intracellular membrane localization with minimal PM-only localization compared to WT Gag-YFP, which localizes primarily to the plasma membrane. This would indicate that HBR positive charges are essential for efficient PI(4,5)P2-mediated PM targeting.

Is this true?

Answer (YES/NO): NO